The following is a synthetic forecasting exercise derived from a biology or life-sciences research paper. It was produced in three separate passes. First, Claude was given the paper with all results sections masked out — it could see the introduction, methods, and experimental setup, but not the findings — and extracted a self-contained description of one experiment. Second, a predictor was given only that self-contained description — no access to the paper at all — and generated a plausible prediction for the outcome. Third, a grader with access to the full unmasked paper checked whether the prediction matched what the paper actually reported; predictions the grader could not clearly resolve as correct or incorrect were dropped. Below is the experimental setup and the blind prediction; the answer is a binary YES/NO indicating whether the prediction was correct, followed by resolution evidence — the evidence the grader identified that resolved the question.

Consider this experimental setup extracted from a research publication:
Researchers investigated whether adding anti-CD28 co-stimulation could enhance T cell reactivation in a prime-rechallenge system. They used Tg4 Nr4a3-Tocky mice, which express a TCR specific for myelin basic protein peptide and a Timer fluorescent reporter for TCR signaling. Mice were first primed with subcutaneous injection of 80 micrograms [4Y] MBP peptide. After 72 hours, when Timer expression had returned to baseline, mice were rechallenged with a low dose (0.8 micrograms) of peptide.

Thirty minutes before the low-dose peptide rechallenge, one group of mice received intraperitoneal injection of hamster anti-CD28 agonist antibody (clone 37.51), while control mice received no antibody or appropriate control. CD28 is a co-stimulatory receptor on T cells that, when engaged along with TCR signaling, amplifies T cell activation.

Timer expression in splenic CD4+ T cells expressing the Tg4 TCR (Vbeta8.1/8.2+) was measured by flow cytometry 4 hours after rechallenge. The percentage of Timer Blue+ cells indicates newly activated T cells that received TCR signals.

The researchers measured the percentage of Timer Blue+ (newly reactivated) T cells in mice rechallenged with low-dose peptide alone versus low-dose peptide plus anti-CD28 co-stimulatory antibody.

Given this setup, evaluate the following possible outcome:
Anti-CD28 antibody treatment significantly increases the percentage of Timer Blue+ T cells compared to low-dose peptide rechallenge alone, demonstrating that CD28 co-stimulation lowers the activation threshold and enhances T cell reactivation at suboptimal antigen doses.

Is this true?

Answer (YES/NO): NO